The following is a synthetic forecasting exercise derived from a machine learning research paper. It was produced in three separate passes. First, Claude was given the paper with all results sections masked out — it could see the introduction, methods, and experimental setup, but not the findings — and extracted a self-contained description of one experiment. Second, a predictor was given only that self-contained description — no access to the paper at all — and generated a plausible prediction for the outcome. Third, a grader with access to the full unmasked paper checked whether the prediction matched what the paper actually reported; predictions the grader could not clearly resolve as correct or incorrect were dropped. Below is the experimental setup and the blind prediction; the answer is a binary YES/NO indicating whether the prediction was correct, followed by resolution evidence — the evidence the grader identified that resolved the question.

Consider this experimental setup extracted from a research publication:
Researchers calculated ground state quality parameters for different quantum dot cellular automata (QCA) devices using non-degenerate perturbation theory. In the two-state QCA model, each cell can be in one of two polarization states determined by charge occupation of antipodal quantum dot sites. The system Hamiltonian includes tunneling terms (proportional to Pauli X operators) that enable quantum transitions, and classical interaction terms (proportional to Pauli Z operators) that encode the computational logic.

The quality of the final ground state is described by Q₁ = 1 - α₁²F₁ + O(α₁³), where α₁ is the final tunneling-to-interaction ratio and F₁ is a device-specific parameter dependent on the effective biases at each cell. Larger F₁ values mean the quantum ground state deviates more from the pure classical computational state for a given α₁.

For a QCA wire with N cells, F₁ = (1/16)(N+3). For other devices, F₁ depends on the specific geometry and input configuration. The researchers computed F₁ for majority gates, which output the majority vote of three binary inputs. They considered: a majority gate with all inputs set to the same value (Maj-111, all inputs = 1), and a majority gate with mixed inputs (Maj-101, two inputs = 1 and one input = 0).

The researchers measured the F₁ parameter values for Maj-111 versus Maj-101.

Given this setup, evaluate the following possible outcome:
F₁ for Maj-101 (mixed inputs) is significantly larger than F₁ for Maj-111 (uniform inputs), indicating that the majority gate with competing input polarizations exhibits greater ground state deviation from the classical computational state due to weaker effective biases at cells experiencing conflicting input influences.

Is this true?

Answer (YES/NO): YES